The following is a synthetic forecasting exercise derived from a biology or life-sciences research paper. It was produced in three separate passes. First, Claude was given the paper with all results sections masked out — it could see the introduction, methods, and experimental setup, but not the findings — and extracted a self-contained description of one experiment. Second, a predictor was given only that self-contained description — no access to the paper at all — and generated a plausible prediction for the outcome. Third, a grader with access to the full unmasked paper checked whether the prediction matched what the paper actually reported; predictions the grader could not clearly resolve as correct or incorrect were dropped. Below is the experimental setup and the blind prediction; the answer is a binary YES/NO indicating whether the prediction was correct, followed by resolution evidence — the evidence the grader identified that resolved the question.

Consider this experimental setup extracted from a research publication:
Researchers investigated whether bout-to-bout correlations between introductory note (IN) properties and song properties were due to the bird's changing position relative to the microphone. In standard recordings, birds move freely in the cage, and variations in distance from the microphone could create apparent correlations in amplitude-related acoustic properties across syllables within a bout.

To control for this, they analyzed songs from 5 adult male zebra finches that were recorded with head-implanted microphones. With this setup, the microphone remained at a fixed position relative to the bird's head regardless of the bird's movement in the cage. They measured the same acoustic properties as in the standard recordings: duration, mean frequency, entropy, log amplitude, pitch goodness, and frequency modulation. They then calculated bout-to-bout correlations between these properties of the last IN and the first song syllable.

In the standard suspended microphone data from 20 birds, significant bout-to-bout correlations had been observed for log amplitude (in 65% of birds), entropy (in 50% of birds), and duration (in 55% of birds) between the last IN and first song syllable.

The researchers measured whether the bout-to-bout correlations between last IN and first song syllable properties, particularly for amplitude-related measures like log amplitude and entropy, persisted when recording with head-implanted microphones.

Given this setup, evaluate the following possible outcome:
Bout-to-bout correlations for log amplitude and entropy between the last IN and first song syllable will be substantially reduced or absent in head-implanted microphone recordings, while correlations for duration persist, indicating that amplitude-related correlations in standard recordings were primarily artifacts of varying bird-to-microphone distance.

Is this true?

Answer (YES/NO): NO